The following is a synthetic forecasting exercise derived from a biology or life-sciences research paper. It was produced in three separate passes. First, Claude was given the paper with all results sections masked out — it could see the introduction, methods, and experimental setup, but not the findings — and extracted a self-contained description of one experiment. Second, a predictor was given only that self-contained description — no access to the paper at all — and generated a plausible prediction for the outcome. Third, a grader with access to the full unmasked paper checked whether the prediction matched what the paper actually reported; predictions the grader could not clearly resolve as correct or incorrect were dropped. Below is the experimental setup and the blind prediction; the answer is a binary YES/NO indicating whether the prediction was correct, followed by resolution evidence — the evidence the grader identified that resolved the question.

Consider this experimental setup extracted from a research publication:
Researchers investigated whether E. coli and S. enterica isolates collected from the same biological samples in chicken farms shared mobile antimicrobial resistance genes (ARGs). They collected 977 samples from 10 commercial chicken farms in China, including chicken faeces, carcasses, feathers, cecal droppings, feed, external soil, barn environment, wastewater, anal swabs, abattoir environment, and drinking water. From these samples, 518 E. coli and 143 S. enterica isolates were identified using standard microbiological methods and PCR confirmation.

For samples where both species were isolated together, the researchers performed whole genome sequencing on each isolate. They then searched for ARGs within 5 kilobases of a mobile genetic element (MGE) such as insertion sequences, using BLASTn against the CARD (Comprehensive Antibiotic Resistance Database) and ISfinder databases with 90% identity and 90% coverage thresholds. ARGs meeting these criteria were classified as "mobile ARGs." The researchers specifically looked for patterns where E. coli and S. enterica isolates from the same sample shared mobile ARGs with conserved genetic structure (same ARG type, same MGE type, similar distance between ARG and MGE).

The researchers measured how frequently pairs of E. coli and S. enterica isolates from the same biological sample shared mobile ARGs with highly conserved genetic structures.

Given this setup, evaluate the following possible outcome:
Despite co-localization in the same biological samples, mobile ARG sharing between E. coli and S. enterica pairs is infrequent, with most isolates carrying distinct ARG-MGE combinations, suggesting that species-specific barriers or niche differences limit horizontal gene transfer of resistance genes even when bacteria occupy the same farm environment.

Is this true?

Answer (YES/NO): NO